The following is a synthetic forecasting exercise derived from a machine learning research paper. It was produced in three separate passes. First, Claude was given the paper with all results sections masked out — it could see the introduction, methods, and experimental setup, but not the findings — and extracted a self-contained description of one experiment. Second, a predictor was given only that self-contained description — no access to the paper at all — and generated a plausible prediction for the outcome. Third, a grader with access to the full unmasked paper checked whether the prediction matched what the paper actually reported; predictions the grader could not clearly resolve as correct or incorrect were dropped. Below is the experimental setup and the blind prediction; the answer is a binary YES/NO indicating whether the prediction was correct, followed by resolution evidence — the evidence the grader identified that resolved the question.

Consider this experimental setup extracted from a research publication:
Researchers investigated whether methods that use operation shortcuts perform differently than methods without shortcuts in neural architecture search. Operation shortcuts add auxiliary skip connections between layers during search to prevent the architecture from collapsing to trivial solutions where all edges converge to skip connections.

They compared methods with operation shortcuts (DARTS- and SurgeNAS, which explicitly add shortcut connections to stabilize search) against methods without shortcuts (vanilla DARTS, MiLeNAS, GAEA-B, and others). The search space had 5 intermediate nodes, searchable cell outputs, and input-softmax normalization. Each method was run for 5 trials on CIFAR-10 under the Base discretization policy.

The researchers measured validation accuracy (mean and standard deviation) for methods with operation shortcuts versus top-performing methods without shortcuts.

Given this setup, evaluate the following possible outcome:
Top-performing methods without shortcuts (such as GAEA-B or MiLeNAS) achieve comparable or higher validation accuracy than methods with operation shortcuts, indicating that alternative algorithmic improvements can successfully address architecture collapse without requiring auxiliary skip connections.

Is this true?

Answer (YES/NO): YES